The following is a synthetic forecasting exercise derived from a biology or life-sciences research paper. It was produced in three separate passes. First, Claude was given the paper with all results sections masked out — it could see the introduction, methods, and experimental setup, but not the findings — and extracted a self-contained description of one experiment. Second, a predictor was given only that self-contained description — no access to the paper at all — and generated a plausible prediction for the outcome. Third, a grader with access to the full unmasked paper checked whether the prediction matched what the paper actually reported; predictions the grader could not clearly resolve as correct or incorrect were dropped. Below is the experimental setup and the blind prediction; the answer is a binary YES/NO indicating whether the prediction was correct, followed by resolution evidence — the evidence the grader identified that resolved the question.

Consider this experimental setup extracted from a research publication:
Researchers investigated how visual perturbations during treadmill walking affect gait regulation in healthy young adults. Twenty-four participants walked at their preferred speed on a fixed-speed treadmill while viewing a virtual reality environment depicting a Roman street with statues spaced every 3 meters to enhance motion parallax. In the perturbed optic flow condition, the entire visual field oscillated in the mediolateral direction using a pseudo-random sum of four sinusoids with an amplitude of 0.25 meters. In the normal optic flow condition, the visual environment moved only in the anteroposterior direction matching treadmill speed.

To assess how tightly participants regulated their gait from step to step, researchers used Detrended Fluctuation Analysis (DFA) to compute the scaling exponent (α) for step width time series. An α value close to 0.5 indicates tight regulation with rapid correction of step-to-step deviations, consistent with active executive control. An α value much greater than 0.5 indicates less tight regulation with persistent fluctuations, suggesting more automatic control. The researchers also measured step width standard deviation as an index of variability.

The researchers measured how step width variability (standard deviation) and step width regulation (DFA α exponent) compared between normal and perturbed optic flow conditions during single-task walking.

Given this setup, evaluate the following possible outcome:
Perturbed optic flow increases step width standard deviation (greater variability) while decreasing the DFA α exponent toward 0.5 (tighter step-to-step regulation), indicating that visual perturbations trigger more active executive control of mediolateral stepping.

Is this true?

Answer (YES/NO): NO